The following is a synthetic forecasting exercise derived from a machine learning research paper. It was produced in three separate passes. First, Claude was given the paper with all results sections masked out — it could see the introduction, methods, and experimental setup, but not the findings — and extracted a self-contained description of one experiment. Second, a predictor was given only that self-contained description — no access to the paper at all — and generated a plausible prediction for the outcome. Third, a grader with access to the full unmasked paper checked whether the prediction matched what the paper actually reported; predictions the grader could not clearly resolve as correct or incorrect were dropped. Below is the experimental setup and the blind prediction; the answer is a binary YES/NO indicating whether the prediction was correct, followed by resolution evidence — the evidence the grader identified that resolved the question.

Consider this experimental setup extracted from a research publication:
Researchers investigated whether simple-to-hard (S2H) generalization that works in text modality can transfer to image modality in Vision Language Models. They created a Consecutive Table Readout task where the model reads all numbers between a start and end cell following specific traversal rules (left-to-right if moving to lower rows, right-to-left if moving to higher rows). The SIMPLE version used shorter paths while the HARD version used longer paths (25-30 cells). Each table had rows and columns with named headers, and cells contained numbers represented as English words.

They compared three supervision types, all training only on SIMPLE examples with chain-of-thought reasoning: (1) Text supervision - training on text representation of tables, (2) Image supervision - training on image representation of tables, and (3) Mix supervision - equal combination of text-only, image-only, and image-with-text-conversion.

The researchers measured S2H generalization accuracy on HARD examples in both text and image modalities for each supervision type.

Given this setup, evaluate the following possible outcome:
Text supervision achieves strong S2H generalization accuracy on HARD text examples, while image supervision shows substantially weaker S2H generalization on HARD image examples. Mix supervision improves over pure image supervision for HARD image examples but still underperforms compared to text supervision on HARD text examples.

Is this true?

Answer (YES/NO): YES